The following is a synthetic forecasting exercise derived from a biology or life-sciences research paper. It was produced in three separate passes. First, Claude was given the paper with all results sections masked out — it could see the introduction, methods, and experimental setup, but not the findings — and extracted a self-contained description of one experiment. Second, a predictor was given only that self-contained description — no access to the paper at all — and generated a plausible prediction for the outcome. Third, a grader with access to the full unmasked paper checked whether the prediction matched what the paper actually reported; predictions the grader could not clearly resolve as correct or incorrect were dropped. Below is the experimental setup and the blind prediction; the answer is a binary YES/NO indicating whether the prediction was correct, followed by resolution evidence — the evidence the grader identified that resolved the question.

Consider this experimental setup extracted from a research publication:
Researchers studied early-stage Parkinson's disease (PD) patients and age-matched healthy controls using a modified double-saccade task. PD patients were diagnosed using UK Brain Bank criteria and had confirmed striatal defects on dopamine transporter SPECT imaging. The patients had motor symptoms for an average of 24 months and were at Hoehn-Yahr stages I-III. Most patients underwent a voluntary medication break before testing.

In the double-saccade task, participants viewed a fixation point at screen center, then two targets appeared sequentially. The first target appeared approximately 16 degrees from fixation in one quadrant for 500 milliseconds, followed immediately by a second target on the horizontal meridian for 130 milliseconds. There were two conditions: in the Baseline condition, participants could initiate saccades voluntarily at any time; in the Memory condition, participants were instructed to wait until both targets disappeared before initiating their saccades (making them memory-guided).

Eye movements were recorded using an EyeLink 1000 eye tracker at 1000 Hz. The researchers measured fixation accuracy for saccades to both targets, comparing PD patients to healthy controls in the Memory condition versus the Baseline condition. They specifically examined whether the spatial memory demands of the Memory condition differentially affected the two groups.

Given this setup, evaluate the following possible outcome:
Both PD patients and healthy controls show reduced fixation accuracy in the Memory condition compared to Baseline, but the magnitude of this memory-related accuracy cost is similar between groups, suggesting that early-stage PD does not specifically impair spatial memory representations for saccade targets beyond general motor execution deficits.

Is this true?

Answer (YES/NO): NO